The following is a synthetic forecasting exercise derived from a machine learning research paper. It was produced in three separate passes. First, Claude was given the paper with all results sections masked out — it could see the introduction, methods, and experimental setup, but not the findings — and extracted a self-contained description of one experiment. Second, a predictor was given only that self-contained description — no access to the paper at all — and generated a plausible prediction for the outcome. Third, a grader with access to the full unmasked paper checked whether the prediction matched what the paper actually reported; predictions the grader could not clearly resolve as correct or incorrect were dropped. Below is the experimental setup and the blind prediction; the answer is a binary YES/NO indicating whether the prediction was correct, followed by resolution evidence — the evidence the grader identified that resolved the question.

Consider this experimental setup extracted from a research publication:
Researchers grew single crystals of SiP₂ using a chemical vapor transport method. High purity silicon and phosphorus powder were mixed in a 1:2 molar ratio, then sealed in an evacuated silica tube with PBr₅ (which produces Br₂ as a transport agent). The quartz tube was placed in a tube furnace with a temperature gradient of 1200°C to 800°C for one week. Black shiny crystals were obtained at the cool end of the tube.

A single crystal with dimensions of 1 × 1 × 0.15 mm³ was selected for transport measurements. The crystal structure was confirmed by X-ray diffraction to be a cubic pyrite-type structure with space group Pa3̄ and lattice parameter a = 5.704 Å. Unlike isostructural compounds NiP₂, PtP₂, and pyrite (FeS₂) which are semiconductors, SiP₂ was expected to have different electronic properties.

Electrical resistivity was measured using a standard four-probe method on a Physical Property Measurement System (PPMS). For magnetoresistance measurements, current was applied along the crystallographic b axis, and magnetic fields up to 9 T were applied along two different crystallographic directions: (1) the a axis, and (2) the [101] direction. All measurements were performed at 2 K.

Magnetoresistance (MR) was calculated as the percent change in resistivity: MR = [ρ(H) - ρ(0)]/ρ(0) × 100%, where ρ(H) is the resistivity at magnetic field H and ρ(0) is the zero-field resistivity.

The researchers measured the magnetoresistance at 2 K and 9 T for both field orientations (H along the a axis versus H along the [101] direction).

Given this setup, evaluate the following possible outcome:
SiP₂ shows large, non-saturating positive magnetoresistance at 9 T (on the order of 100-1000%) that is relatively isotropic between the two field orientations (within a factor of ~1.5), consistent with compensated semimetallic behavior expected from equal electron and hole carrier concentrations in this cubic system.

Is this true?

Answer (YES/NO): NO